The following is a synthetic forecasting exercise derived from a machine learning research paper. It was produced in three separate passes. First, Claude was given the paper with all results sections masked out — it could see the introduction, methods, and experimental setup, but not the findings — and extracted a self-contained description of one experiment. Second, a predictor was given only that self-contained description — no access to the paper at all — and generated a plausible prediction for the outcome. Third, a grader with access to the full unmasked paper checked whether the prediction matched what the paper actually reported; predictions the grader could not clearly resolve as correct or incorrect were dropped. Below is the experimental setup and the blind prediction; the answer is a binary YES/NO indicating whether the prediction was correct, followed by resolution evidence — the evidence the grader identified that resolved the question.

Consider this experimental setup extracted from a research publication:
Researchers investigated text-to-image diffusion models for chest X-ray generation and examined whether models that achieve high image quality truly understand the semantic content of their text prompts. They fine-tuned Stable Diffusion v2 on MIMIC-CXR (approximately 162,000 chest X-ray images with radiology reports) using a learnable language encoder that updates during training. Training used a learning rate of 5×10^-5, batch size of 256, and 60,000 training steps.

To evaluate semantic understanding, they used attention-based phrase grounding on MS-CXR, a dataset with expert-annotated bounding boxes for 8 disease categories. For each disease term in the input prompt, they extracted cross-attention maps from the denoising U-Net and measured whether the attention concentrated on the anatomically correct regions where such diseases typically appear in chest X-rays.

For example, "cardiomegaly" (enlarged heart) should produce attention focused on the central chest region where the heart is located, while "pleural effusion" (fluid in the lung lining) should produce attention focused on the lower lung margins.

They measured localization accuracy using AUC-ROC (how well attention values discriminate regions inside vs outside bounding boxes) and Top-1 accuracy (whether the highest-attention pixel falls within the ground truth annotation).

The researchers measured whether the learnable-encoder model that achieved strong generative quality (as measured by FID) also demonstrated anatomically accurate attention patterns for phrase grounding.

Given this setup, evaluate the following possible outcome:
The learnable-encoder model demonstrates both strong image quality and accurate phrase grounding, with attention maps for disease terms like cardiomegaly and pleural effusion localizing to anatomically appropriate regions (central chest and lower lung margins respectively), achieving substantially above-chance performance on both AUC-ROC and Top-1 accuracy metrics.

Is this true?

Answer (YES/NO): NO